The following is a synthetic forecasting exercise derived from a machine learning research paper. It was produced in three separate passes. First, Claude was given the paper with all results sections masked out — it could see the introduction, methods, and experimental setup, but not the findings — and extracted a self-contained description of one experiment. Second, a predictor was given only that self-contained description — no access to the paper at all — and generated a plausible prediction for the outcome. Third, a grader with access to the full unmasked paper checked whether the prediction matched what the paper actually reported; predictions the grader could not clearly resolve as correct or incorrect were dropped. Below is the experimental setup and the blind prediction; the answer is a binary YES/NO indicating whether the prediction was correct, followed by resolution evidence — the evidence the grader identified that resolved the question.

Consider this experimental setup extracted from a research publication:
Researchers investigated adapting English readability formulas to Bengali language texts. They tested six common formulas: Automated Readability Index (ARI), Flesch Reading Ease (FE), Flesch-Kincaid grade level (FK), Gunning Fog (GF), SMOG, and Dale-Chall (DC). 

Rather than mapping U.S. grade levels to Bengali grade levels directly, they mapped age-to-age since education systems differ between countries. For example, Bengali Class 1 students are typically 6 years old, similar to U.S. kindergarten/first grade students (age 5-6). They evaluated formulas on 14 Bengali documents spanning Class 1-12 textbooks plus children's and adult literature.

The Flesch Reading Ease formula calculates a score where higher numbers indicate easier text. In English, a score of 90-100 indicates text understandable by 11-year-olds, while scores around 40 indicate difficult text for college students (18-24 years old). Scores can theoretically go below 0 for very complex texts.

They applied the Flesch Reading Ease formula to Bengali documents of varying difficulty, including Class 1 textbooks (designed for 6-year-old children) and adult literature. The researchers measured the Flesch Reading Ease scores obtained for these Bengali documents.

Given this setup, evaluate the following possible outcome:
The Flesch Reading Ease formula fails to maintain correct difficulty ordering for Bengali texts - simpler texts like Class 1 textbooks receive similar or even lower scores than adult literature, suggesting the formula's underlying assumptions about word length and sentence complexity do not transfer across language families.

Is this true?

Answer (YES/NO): NO